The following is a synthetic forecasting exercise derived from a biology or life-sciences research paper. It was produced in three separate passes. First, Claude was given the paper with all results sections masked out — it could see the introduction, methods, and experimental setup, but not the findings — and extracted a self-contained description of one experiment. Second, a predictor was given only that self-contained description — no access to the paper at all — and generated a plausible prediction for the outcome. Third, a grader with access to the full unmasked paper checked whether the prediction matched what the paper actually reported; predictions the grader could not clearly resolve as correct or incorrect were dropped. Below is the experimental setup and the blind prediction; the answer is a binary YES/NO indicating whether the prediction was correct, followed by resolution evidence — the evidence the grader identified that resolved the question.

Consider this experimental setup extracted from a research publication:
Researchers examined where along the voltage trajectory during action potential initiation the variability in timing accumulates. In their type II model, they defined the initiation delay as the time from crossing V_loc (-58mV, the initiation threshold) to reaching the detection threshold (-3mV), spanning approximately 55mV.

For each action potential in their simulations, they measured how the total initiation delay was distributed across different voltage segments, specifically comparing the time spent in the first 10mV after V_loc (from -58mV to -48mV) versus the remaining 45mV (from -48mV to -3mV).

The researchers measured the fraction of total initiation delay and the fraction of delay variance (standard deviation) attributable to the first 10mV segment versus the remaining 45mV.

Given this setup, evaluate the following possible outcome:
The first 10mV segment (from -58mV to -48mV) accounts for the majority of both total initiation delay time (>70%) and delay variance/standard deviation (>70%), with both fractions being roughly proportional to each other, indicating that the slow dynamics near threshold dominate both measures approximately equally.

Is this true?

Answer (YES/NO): NO